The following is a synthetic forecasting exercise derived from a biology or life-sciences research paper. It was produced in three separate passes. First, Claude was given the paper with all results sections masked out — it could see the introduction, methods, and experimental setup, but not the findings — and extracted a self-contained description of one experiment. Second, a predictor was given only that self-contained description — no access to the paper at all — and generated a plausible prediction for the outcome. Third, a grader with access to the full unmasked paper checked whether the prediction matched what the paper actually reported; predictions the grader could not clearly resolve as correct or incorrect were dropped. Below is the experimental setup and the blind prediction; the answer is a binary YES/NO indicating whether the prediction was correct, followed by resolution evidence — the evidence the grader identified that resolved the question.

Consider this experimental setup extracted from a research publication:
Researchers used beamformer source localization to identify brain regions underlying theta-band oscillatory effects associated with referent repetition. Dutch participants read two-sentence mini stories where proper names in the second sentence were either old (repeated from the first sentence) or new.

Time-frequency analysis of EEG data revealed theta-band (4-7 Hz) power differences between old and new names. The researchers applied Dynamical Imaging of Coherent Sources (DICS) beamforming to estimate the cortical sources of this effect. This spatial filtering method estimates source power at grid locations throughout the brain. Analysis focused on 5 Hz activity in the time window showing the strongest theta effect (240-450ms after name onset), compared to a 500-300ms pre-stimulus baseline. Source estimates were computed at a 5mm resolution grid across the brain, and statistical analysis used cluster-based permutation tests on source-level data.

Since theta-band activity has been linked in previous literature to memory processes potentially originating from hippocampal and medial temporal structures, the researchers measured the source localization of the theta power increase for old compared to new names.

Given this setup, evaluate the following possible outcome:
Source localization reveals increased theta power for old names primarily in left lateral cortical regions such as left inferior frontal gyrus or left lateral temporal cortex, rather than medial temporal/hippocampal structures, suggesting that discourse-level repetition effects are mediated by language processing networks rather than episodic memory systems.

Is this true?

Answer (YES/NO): NO